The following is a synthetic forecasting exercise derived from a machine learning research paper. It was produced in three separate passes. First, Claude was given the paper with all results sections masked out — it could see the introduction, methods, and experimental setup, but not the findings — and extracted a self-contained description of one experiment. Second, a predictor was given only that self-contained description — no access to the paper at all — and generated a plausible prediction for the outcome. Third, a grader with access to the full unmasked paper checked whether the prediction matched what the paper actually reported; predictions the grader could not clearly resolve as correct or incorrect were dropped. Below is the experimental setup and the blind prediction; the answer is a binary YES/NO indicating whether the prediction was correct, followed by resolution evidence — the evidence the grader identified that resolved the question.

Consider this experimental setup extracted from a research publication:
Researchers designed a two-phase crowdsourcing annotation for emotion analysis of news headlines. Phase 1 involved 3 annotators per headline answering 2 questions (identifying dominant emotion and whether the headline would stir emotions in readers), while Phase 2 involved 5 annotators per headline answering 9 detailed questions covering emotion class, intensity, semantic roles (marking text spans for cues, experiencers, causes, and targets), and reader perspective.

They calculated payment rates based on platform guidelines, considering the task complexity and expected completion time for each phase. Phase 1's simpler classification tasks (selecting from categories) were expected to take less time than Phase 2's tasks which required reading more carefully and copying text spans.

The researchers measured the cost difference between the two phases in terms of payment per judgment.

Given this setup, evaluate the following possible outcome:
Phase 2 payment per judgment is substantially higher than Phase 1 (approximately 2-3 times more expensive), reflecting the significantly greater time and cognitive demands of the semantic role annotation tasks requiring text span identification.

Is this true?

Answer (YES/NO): NO